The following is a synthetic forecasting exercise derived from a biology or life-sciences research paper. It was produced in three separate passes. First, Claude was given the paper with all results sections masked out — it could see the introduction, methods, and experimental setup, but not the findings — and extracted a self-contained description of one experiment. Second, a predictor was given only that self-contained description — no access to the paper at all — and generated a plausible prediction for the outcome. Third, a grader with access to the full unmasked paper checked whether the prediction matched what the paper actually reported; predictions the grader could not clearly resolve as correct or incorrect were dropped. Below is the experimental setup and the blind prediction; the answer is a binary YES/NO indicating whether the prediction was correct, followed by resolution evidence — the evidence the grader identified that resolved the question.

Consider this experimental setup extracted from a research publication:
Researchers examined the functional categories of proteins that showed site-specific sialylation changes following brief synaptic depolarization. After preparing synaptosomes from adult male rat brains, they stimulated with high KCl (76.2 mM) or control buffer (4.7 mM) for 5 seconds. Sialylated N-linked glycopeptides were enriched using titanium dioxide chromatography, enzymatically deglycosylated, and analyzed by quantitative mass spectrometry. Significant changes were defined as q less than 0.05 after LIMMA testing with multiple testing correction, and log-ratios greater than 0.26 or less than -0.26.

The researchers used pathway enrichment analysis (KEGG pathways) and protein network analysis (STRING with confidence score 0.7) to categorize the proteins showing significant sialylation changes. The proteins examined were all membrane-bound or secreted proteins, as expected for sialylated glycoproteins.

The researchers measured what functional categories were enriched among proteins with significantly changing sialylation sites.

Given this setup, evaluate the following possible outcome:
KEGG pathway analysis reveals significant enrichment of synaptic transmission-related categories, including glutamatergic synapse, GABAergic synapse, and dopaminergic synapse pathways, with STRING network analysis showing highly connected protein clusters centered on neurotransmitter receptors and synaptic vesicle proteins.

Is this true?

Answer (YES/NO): NO